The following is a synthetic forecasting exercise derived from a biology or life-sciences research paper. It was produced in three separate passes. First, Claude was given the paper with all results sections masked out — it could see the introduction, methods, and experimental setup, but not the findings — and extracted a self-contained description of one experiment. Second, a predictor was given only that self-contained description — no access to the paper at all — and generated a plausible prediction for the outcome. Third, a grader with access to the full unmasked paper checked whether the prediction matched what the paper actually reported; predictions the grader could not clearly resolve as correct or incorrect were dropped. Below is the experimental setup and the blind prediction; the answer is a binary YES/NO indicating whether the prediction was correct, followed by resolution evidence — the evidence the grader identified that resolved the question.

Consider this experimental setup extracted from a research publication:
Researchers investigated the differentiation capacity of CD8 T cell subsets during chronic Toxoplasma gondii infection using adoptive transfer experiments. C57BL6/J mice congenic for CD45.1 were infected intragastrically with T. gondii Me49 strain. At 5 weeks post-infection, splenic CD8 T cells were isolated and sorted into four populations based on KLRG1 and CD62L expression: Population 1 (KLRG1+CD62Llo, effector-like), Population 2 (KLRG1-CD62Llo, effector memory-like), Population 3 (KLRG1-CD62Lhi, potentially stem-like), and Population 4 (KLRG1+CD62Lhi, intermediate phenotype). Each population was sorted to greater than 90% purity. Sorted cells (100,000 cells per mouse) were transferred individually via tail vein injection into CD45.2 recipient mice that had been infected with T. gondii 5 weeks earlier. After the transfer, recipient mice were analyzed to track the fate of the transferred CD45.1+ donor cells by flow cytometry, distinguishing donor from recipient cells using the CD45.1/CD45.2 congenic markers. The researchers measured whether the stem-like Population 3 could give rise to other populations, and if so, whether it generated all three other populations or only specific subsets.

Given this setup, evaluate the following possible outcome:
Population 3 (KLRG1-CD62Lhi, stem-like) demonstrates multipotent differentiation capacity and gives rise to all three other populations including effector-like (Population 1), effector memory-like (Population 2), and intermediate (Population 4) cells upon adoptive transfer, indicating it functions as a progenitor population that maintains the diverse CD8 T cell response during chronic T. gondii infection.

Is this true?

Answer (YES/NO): YES